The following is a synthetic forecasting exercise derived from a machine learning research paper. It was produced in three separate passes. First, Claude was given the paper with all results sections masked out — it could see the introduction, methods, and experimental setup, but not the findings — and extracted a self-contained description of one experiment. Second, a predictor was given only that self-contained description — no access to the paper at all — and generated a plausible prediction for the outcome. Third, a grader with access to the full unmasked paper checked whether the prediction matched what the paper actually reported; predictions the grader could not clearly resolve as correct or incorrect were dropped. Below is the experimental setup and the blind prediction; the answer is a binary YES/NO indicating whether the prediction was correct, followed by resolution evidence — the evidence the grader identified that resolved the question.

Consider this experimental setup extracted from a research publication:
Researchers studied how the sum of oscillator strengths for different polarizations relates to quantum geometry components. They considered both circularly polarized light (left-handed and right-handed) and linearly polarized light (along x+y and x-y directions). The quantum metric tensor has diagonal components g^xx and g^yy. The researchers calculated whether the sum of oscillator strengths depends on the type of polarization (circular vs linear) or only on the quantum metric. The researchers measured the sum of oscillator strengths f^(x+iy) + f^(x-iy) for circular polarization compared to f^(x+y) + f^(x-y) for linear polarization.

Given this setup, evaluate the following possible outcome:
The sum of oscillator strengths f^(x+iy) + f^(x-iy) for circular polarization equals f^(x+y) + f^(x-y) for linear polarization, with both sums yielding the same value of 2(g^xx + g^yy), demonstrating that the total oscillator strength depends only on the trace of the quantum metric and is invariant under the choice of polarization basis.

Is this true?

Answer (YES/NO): NO